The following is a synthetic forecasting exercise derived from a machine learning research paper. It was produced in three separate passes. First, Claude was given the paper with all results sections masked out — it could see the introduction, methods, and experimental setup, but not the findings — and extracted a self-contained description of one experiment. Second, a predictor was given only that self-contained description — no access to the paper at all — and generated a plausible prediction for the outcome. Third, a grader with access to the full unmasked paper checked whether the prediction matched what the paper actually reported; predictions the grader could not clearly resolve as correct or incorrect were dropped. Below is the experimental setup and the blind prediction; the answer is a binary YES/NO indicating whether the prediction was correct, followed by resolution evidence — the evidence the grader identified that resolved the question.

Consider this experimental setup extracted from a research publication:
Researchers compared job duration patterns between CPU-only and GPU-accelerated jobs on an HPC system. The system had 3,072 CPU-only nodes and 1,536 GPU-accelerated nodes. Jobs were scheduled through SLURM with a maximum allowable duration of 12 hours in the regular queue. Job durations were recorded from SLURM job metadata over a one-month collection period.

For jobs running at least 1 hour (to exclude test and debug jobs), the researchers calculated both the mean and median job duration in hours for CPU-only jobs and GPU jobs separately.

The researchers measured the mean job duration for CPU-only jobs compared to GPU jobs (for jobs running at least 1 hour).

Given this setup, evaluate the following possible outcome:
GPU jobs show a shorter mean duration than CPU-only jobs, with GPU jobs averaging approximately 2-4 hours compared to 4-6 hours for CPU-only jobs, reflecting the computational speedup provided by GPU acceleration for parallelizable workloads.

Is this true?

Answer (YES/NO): NO